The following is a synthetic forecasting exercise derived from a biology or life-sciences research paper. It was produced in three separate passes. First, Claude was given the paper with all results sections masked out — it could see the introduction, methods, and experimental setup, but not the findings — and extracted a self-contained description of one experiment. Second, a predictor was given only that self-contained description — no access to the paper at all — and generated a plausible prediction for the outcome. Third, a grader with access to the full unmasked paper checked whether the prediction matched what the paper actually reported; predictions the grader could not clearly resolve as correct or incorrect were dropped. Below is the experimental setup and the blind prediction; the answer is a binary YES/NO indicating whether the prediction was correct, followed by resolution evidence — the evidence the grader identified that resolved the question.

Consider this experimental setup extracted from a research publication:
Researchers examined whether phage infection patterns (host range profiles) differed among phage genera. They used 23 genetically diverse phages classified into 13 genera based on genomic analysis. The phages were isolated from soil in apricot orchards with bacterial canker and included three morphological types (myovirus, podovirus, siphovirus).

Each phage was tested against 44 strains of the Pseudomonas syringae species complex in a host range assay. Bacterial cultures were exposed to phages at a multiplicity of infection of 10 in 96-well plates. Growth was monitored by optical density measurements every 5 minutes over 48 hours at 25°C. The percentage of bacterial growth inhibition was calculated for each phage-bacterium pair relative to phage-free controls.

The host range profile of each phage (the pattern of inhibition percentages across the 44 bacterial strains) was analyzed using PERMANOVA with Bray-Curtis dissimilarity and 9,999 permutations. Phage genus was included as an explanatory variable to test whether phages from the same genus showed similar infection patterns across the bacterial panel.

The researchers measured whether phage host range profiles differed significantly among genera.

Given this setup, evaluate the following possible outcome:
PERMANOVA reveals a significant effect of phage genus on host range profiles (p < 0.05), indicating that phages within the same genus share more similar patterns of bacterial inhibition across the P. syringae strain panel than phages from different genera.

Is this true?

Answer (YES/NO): YES